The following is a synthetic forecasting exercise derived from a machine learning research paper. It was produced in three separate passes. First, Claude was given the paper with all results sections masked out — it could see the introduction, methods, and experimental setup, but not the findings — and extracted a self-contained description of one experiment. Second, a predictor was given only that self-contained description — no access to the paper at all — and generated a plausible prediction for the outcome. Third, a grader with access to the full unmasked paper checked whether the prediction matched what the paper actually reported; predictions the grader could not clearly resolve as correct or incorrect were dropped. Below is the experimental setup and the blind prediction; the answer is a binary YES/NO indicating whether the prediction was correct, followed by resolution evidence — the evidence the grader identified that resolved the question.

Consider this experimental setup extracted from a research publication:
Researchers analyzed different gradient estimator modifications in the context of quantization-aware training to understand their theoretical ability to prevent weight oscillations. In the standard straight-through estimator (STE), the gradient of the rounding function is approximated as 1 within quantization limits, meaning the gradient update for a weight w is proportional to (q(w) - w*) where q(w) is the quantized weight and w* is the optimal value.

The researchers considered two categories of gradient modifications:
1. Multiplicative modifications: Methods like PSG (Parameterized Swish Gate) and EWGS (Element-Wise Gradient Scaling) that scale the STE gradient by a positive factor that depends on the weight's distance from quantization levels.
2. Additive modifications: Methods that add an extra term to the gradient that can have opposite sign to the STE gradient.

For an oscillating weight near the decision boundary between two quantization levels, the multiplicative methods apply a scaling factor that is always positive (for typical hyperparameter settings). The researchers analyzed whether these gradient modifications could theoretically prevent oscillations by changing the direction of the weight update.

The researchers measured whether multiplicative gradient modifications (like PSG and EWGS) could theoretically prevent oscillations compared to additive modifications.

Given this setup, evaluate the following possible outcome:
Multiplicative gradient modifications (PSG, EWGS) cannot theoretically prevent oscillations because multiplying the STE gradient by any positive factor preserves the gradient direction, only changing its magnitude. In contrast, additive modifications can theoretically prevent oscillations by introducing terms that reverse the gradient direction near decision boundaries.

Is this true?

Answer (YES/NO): YES